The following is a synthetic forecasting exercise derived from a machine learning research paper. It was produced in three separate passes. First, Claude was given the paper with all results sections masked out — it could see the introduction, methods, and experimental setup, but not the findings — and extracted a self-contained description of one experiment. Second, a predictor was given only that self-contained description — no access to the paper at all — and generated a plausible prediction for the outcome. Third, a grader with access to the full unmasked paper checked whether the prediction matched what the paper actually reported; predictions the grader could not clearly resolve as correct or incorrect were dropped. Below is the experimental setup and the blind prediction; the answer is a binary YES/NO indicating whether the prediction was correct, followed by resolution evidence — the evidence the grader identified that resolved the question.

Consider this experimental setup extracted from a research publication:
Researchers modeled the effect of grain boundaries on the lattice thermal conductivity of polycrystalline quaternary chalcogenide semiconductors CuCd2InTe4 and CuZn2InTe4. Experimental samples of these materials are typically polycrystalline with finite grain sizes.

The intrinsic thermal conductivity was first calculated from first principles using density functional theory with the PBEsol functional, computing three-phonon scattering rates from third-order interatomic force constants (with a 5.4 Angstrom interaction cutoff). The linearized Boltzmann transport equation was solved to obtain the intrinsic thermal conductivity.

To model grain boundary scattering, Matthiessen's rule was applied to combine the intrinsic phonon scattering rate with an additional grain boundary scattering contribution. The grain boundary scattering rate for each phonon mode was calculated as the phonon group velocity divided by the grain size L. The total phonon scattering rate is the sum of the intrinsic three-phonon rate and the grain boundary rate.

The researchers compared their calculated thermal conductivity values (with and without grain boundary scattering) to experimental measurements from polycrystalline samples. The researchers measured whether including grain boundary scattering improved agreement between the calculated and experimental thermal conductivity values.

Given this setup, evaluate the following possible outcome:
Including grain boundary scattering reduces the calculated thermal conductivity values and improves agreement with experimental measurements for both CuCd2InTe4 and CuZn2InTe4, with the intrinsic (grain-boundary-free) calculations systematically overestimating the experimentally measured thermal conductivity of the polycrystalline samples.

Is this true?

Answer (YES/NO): YES